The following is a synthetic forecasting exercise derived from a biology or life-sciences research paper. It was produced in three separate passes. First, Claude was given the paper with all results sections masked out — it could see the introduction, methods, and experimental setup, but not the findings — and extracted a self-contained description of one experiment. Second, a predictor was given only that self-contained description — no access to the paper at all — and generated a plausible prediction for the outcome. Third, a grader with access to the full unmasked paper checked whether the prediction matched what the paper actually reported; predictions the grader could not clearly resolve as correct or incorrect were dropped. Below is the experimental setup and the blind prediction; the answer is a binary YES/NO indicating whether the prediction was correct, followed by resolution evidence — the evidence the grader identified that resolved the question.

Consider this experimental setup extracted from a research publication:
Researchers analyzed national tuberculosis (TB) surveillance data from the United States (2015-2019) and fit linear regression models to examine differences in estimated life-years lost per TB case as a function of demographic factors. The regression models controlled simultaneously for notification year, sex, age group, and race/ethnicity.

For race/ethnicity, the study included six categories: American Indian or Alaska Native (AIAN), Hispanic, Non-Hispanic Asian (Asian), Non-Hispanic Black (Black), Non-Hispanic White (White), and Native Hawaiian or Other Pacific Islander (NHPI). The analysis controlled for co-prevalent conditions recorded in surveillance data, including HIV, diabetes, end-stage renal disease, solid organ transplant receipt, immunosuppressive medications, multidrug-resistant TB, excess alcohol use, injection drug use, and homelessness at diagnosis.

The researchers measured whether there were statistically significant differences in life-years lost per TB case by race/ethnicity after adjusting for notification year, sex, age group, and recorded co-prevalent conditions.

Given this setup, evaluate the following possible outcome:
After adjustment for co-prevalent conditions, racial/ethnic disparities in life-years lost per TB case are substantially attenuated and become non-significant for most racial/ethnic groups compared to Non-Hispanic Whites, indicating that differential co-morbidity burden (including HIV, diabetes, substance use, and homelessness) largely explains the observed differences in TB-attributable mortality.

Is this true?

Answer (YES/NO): NO